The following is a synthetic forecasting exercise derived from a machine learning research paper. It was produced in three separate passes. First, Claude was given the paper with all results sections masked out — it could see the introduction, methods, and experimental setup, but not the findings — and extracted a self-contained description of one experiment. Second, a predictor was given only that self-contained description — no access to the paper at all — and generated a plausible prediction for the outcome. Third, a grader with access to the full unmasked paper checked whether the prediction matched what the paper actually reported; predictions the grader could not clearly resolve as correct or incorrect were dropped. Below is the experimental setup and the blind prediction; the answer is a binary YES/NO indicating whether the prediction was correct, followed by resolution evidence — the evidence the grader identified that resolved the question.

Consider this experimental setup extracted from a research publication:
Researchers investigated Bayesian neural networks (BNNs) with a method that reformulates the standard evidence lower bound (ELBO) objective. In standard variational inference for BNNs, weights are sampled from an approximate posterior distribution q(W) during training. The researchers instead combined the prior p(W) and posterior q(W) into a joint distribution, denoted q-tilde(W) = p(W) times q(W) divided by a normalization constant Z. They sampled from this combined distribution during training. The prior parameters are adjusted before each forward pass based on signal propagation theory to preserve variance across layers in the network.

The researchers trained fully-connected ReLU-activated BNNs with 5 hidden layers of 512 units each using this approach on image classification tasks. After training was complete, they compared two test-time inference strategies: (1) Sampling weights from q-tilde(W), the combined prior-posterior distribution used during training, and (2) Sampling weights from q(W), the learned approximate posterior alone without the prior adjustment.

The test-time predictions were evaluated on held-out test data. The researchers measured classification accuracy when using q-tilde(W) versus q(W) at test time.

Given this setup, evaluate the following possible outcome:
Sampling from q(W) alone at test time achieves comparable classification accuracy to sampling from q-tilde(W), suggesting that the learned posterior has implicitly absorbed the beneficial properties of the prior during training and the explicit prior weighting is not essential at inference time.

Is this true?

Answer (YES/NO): NO